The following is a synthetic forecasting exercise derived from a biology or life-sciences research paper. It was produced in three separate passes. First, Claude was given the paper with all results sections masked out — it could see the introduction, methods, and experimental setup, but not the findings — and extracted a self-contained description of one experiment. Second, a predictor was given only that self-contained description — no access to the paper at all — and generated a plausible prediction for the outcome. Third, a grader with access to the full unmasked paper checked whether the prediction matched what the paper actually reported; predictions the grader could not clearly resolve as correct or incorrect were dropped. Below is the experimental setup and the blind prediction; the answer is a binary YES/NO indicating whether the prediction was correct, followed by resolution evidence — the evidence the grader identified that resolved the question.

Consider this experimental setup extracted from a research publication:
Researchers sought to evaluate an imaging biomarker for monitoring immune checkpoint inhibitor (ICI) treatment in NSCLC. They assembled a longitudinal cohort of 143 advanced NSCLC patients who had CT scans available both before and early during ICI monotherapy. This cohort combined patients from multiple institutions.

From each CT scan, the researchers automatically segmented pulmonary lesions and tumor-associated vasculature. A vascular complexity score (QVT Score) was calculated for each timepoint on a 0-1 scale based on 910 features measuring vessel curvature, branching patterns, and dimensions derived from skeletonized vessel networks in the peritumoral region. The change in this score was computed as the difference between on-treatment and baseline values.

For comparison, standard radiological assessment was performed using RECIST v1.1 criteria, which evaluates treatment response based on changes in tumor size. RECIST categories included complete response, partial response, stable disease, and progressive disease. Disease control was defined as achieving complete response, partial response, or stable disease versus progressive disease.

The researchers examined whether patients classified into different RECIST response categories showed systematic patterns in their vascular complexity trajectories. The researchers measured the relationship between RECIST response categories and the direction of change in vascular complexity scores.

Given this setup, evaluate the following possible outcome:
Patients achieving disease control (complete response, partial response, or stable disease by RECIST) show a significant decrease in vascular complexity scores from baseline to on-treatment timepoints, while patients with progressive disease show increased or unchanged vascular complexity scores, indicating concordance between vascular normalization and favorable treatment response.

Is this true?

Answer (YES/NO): NO